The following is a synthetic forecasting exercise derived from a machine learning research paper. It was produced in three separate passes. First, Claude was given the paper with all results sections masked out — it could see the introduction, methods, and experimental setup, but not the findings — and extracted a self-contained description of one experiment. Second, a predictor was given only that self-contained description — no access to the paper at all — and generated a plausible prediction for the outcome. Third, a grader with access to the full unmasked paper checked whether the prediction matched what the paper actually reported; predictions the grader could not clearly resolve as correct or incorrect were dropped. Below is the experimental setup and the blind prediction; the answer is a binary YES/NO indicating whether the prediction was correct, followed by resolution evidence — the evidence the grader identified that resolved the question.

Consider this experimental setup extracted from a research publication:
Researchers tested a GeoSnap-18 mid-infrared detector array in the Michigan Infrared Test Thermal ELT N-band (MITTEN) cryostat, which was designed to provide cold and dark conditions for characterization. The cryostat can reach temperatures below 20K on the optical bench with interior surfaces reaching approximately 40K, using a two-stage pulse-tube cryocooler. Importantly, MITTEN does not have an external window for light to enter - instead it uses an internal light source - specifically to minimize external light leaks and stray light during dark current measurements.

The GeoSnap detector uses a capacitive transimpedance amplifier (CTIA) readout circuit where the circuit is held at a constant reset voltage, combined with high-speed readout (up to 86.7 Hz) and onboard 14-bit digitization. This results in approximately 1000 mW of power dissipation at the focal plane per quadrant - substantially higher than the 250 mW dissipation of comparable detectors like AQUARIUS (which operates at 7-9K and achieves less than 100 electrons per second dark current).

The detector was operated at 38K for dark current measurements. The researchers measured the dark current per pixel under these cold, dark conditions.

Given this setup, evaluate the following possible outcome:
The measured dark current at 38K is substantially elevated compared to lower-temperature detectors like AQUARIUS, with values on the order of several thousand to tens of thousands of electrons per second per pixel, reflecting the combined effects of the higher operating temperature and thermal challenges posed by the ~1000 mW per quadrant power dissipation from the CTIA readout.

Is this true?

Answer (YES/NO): YES